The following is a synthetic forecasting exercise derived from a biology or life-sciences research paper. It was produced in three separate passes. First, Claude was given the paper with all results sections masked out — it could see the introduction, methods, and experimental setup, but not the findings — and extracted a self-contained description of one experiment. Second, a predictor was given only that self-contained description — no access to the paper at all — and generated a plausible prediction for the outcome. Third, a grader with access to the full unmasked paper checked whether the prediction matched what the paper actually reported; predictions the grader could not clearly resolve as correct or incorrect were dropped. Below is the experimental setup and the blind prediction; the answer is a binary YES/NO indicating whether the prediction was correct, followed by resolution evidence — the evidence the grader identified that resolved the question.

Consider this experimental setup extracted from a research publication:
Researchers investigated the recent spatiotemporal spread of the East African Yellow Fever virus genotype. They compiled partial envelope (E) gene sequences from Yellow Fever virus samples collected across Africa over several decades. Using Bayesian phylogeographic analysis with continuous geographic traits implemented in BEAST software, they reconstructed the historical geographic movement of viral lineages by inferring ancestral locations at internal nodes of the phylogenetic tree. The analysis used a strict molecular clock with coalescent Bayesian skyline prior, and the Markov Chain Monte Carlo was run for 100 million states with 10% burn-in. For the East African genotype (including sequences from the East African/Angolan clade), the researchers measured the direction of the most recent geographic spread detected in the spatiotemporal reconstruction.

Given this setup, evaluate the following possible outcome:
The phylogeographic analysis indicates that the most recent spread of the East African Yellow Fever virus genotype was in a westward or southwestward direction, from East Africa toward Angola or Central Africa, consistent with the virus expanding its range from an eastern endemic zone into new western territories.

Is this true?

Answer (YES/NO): NO